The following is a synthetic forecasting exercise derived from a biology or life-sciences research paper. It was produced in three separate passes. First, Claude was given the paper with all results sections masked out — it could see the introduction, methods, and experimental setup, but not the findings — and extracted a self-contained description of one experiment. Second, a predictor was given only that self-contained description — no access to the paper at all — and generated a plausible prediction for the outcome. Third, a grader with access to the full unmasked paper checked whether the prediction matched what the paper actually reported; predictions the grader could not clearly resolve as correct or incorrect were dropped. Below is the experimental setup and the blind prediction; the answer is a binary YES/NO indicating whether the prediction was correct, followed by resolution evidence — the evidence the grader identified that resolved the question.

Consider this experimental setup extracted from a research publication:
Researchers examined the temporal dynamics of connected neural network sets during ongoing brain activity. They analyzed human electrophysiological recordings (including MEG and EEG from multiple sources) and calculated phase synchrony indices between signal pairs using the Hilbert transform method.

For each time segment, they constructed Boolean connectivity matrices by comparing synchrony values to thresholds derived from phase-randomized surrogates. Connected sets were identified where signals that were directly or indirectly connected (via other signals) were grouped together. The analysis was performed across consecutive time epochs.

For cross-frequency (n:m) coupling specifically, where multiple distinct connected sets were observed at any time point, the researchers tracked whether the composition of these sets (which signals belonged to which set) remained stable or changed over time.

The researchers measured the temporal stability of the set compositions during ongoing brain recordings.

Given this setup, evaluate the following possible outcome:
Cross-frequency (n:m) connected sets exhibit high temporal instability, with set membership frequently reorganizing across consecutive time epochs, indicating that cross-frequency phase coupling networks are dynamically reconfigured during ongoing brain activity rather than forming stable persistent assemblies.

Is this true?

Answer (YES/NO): YES